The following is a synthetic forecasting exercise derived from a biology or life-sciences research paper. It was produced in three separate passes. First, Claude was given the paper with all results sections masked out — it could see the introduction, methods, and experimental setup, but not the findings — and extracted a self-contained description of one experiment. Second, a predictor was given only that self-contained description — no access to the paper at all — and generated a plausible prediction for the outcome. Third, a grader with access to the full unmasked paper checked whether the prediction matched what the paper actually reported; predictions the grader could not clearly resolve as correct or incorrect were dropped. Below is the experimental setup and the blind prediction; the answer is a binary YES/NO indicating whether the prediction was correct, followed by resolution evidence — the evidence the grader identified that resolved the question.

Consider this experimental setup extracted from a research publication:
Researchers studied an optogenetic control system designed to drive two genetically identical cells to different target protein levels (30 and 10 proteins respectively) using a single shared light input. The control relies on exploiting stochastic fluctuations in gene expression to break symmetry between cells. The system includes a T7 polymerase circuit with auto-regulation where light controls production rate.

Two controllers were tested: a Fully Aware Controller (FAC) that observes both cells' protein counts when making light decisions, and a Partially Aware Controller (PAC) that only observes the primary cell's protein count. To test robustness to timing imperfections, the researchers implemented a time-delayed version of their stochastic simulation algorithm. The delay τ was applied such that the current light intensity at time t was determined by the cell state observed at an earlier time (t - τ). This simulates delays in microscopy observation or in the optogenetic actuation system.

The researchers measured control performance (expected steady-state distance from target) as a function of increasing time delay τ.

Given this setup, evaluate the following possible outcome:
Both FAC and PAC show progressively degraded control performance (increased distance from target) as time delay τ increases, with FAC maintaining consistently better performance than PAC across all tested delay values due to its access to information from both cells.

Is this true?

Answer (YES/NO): NO